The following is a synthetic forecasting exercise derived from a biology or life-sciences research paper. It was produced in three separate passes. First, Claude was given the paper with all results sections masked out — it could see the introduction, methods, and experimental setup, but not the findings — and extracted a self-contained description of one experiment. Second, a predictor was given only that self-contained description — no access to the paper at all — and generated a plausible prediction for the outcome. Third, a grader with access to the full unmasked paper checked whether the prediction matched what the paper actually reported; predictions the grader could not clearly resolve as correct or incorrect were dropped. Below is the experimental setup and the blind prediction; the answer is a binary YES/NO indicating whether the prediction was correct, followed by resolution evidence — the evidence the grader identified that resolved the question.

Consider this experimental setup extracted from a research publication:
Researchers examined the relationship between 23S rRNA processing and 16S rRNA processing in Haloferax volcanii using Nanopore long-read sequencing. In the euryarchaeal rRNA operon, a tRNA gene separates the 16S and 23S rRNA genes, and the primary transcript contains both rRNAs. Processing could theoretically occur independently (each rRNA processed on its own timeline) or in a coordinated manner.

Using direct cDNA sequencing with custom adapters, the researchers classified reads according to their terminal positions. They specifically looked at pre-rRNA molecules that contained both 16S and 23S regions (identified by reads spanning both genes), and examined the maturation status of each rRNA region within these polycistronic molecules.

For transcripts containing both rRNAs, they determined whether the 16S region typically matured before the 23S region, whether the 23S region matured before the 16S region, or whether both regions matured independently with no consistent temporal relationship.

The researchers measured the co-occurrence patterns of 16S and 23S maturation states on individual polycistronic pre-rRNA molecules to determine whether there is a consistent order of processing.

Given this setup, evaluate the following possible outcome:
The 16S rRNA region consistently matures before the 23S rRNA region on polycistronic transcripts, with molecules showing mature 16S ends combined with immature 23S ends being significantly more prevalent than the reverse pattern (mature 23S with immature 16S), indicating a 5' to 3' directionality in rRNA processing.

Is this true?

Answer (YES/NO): NO